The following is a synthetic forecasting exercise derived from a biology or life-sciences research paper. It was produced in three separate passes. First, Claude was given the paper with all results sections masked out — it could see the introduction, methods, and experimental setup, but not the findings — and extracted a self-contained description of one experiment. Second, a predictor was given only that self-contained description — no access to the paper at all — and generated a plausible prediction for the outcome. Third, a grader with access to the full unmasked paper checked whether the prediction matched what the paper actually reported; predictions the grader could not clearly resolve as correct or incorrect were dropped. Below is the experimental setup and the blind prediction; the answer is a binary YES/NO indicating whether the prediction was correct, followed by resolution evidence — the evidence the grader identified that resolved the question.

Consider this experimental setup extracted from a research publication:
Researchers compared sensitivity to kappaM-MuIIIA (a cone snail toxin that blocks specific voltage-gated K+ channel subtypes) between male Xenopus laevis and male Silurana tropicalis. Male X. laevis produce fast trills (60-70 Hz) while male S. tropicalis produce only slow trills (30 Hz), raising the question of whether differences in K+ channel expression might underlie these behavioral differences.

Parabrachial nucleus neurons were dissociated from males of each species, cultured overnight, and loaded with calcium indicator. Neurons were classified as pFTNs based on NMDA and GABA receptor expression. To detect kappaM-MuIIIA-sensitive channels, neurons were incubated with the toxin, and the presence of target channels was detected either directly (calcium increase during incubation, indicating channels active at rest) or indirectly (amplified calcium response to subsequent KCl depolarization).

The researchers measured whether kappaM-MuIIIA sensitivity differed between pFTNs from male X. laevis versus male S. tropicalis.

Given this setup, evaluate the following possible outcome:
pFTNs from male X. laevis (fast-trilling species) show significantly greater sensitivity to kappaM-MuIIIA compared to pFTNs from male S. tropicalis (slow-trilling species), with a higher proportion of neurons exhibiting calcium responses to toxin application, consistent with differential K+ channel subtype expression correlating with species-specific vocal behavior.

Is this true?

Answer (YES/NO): NO